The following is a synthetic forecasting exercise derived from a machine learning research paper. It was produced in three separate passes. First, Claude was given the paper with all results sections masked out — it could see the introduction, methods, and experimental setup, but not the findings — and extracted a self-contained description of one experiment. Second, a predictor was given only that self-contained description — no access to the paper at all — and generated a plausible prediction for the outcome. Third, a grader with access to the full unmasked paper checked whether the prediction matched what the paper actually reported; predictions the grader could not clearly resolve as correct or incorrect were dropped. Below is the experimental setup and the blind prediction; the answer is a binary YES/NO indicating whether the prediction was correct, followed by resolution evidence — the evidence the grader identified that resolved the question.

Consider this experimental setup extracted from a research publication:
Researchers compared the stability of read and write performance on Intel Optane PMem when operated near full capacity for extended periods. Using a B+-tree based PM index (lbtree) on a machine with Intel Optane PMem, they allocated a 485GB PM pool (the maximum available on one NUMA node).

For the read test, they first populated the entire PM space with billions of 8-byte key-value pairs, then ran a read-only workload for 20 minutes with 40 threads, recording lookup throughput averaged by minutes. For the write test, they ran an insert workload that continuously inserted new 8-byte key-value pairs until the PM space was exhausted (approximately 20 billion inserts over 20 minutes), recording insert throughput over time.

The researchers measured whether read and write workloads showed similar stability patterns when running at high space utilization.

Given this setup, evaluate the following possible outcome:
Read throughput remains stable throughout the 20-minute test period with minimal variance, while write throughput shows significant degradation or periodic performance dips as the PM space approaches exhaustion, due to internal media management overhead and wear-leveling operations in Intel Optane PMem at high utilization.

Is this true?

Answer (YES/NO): NO